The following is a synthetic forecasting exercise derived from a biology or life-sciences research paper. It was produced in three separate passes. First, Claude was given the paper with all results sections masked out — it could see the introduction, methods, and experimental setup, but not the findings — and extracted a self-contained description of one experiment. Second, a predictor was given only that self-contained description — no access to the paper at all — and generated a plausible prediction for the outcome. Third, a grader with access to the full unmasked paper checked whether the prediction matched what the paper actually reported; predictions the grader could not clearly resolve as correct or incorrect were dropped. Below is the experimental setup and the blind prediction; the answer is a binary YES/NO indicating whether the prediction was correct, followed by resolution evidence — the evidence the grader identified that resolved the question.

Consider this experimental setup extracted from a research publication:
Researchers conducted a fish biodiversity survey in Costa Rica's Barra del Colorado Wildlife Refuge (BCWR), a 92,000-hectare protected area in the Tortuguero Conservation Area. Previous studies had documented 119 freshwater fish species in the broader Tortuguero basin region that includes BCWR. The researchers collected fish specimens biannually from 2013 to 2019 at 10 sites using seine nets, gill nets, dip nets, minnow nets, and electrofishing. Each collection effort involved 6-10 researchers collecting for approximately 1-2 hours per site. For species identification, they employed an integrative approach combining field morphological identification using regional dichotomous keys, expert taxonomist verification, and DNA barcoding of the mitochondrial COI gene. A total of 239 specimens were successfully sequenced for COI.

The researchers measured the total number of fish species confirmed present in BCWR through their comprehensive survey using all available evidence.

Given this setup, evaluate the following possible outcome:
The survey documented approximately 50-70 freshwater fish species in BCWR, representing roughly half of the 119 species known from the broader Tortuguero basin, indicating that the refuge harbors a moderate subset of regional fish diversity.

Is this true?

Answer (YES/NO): YES